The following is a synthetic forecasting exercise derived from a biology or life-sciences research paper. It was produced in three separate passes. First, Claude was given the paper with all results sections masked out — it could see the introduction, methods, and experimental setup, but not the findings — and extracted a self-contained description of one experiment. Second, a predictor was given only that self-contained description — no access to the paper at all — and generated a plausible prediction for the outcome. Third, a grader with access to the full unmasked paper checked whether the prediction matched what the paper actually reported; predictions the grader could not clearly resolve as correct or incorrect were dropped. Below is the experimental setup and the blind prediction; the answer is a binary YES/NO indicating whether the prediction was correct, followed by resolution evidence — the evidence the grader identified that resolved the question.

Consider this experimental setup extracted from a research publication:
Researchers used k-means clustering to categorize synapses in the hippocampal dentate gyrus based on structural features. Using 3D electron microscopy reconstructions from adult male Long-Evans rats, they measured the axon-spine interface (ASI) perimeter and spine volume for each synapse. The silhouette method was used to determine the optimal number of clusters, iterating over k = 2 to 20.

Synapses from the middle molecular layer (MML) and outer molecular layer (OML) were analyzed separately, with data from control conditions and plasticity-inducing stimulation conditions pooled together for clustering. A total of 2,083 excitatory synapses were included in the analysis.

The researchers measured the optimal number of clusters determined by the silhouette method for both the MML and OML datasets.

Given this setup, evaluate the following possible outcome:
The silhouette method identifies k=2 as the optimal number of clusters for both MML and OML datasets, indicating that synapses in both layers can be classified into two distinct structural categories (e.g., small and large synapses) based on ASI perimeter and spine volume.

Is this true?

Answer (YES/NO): YES